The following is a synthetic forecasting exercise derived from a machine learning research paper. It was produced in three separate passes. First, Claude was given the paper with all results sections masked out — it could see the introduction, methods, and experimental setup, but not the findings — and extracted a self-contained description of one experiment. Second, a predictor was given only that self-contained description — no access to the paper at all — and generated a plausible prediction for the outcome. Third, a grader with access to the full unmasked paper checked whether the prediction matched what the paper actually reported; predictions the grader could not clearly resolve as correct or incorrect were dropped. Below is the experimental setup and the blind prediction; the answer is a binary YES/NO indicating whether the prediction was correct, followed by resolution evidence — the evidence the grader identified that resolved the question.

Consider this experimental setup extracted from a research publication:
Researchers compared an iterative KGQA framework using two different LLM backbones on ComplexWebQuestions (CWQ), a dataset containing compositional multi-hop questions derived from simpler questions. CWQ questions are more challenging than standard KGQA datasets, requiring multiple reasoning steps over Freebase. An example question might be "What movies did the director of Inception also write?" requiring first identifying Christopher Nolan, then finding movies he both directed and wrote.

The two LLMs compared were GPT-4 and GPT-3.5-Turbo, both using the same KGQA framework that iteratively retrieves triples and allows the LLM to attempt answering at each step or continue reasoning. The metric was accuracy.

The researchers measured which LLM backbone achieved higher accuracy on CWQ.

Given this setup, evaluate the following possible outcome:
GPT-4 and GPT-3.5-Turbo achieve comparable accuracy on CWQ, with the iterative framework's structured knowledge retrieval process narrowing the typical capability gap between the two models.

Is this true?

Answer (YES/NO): YES